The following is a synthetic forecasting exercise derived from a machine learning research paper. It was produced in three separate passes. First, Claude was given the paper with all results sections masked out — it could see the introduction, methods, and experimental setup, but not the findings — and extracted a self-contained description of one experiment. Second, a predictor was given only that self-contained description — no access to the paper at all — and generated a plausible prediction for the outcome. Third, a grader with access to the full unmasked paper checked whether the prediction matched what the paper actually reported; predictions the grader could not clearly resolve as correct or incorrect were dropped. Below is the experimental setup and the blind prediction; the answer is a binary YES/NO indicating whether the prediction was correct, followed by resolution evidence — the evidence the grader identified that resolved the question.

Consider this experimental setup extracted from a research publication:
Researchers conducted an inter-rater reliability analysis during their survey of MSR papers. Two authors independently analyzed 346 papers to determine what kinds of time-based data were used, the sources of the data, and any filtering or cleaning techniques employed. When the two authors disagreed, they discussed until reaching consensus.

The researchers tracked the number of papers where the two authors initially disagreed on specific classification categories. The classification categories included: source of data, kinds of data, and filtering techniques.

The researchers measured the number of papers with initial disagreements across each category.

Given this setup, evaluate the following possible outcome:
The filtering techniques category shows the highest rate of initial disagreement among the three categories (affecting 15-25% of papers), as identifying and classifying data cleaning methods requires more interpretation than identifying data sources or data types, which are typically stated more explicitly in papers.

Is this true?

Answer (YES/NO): NO